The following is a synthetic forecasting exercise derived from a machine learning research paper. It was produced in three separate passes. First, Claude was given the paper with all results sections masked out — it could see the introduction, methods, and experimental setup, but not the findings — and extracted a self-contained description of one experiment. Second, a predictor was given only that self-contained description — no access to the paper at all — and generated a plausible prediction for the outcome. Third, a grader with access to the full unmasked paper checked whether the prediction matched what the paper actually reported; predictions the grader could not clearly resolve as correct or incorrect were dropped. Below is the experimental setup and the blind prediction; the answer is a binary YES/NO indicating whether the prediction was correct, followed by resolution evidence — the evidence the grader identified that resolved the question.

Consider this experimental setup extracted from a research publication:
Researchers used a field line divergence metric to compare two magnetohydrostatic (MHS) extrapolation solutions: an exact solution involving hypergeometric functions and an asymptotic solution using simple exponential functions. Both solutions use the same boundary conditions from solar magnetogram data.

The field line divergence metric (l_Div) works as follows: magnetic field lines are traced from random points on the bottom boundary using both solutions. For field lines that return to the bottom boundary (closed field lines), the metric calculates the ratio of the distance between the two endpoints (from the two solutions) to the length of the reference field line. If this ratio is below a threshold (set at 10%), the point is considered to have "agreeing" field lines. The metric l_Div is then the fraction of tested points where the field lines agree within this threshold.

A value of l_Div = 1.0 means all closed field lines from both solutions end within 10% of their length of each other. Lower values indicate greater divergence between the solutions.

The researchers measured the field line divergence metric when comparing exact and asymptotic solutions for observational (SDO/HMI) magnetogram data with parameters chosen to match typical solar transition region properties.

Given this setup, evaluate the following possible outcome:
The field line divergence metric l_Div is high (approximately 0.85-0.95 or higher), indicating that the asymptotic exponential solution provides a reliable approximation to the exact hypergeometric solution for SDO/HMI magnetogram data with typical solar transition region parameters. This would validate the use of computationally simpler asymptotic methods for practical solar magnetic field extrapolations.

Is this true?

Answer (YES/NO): YES